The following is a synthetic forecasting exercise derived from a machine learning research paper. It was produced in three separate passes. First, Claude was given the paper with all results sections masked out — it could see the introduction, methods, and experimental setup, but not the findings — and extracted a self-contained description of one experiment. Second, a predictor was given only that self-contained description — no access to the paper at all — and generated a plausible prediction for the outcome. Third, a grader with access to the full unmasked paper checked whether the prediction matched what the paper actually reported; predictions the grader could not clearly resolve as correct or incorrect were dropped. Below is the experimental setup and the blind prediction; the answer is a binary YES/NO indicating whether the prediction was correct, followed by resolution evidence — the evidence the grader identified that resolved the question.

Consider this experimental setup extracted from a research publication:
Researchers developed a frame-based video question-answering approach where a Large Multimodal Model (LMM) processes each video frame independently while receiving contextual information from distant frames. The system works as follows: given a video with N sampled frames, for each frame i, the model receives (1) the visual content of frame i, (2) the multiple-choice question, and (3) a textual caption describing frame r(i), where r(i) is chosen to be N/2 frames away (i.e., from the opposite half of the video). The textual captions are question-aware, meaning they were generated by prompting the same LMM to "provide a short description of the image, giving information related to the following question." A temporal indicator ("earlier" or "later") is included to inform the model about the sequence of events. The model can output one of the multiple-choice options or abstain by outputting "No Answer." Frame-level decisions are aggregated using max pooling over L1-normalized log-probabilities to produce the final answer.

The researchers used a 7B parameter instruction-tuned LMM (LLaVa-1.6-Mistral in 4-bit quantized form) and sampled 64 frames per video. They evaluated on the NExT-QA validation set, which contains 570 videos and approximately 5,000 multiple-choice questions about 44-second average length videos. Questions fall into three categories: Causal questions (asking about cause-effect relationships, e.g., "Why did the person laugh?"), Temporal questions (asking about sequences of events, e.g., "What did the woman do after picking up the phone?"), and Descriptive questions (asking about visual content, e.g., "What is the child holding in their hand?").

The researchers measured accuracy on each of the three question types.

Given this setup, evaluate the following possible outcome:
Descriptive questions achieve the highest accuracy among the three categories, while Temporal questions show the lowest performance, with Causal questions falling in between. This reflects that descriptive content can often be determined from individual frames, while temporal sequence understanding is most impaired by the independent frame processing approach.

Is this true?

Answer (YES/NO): YES